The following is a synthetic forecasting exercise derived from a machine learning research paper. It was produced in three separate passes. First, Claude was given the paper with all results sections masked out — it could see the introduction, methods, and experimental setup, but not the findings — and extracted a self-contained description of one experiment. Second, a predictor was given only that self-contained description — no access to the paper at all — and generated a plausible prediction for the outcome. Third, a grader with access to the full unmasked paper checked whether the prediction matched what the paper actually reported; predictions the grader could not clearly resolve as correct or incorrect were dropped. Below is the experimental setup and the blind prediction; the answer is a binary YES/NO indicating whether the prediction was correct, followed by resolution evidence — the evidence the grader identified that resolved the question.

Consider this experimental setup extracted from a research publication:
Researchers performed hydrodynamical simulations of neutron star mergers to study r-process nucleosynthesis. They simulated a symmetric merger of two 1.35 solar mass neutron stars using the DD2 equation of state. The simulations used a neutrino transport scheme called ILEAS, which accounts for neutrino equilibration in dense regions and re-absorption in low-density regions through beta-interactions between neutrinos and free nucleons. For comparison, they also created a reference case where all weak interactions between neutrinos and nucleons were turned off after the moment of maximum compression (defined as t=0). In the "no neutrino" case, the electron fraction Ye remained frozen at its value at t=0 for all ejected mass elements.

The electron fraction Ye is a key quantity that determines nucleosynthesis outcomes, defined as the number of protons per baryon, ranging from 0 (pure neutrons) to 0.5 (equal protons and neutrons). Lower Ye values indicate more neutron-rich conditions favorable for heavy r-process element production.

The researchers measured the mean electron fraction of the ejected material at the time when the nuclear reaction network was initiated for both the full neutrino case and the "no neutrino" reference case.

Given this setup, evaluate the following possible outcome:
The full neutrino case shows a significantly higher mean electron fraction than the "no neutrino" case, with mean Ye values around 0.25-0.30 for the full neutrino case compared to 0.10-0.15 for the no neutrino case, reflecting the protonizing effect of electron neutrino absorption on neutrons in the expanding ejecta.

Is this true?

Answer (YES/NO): YES